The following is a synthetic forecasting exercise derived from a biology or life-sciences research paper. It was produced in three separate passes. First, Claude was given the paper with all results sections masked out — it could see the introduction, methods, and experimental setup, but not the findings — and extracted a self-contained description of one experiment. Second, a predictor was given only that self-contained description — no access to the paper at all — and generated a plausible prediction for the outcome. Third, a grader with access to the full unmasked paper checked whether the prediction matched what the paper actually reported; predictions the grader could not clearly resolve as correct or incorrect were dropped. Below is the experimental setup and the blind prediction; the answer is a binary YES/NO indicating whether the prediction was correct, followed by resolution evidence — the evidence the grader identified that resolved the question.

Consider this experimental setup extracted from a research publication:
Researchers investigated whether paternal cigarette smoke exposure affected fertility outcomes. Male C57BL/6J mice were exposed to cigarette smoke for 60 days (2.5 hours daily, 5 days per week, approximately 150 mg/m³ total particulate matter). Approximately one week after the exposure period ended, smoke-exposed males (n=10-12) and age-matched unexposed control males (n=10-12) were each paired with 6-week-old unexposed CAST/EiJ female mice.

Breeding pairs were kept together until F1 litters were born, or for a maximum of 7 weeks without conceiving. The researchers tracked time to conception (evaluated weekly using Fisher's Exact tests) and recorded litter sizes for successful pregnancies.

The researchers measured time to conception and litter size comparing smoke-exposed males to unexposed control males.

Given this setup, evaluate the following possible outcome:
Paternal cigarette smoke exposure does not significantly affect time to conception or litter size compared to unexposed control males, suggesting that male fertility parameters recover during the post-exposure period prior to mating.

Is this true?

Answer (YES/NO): YES